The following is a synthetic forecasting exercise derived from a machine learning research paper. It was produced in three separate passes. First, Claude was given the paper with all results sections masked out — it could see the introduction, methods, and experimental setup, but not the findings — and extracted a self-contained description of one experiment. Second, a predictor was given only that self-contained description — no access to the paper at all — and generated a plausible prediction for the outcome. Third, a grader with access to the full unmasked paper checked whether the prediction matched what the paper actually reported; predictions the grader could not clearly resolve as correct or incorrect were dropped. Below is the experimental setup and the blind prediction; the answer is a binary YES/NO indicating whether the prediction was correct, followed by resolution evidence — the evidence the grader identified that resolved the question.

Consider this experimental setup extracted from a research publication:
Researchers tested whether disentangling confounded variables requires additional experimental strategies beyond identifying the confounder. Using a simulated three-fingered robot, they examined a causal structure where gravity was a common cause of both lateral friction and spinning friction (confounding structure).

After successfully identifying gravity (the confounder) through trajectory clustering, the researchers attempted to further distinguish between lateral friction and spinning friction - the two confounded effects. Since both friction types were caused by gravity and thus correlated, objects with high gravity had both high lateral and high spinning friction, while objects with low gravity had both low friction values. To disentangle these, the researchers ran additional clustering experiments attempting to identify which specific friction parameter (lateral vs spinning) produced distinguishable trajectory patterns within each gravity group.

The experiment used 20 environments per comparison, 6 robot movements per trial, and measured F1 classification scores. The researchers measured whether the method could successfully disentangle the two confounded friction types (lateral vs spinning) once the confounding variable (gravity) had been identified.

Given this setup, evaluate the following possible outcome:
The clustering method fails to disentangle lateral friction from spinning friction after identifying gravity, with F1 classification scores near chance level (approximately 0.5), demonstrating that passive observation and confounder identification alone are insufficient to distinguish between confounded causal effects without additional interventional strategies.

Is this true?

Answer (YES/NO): NO